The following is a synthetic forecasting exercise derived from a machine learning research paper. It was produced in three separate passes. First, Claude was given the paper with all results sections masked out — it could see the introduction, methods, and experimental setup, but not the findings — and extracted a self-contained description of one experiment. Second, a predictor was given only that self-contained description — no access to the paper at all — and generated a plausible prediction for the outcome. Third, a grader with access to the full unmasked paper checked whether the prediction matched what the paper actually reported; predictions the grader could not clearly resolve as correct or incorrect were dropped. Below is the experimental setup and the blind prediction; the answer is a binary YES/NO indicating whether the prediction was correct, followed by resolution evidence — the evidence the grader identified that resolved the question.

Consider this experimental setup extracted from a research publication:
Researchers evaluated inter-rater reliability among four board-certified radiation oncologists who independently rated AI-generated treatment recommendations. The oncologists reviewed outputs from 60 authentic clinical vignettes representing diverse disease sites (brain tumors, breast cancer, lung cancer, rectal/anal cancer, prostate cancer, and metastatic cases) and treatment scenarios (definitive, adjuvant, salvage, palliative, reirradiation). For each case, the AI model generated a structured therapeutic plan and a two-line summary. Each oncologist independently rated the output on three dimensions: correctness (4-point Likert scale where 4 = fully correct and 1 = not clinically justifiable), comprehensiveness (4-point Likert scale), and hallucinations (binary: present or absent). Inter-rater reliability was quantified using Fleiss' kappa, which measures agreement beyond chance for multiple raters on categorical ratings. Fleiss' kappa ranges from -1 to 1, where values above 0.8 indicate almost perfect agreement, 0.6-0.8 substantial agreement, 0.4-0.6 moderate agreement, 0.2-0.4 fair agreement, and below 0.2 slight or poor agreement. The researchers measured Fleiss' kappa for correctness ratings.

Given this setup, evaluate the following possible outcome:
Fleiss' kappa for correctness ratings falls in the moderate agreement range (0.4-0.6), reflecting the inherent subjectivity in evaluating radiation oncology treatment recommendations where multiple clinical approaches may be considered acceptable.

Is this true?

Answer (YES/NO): NO